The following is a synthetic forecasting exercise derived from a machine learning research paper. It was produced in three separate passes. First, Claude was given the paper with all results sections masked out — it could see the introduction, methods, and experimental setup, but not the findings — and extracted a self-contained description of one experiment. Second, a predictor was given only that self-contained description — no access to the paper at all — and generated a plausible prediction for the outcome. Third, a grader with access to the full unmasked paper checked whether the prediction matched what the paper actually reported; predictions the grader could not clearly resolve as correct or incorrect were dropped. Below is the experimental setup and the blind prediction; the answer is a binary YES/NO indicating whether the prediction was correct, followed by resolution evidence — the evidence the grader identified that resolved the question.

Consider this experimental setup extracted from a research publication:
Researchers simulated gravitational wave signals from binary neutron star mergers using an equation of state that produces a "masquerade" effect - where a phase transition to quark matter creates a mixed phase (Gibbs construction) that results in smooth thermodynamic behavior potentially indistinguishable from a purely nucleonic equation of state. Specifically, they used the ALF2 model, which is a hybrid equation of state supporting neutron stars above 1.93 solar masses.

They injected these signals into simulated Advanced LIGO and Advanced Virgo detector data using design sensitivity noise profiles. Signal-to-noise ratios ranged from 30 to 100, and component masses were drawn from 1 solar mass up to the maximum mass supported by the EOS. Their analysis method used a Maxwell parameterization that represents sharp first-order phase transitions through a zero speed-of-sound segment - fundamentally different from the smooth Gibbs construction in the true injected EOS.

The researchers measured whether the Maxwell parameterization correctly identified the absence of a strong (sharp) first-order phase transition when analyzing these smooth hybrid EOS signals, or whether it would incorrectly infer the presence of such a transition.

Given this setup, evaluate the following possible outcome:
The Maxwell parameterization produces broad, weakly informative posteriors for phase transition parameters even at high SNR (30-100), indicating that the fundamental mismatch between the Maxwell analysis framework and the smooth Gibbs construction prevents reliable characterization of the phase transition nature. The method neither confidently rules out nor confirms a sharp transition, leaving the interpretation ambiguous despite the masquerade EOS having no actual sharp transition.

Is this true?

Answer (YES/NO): NO